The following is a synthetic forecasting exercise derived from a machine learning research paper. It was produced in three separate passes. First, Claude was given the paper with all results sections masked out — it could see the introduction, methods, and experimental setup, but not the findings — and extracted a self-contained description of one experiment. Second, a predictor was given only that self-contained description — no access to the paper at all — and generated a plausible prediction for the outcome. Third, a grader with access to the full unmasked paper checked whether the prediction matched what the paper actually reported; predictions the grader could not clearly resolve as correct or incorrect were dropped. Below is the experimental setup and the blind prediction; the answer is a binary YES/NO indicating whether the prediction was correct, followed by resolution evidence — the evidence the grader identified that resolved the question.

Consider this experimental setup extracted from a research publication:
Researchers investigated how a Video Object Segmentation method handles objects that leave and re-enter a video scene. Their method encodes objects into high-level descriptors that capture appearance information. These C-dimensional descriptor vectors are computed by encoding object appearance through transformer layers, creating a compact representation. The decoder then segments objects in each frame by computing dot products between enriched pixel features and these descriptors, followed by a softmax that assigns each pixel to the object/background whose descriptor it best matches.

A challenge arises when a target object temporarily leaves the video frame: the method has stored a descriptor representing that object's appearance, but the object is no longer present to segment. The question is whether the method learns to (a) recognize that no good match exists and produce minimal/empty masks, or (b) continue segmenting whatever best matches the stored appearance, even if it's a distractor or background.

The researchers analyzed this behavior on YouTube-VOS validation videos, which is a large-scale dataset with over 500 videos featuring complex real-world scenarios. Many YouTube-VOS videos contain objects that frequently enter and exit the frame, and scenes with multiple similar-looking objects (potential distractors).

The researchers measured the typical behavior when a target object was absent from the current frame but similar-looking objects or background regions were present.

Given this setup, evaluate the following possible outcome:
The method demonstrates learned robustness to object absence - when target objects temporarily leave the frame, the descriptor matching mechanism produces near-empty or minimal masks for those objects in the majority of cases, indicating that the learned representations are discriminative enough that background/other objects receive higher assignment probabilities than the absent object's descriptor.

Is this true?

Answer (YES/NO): NO